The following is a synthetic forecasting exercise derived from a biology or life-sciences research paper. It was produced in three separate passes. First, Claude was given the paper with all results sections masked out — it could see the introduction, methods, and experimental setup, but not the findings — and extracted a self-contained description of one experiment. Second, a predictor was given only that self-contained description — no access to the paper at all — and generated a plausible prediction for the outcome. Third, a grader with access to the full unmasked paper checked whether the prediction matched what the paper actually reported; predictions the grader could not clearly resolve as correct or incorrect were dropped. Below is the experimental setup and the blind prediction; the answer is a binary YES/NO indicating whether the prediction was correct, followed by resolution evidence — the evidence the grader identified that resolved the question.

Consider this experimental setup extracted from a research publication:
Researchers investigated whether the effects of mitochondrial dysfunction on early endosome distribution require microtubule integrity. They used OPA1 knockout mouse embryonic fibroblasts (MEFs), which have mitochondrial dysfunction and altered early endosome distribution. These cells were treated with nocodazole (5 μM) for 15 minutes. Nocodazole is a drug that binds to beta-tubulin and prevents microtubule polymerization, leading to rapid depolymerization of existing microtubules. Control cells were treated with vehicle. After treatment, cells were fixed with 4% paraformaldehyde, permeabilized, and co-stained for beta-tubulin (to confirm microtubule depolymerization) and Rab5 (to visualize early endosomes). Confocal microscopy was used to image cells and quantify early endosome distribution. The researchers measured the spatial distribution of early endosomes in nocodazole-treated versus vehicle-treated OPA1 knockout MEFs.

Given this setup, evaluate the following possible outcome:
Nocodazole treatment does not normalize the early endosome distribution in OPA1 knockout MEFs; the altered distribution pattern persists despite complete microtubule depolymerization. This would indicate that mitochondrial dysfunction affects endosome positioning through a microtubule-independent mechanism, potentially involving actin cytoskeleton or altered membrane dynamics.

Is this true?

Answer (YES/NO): NO